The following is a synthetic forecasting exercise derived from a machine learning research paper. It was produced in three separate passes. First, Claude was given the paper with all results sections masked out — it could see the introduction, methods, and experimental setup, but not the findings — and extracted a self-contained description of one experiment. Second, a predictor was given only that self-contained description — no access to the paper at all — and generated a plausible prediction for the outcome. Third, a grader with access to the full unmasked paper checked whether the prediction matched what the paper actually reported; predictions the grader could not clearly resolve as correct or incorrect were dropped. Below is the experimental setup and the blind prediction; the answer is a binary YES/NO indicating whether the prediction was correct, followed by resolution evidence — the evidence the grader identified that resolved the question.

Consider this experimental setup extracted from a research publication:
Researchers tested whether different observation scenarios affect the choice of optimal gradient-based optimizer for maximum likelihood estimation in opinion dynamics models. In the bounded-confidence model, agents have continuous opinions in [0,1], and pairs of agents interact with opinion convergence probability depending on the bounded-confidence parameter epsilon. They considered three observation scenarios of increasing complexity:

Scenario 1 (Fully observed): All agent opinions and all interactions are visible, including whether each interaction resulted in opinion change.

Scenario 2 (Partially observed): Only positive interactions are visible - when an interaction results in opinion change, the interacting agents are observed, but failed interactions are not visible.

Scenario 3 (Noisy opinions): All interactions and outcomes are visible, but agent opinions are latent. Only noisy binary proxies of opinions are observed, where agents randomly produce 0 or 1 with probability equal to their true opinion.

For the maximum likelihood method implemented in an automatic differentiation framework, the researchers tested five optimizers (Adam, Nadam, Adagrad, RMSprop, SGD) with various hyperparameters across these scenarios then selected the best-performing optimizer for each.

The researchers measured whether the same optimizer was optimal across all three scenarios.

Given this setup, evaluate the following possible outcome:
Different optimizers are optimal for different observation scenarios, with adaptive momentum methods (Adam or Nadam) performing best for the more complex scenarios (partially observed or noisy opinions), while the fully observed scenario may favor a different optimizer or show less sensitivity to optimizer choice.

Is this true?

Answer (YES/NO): NO